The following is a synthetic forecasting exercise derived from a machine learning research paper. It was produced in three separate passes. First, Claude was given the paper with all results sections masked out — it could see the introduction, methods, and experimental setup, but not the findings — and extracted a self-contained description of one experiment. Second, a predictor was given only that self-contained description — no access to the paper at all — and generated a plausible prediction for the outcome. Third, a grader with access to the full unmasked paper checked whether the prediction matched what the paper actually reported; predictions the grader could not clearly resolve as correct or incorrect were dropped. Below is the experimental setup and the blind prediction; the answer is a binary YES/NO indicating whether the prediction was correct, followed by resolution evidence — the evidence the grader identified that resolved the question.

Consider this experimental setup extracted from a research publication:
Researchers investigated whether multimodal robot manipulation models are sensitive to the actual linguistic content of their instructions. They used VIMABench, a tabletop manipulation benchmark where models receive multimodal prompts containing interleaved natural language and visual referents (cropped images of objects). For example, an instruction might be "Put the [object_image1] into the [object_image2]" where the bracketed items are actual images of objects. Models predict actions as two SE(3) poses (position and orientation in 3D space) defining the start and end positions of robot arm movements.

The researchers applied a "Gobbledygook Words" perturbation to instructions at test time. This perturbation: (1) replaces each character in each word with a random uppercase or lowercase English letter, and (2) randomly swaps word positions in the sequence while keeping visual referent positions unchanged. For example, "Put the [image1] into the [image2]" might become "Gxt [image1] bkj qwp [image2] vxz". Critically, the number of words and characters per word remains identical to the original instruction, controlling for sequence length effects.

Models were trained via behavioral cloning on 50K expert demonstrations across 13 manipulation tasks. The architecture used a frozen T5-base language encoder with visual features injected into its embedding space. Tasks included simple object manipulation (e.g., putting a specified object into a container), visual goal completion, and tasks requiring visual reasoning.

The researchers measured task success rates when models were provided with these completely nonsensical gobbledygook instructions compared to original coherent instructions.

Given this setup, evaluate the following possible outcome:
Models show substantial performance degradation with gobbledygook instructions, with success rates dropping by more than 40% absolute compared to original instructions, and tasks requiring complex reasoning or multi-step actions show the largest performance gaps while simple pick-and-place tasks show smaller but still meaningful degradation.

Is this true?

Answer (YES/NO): NO